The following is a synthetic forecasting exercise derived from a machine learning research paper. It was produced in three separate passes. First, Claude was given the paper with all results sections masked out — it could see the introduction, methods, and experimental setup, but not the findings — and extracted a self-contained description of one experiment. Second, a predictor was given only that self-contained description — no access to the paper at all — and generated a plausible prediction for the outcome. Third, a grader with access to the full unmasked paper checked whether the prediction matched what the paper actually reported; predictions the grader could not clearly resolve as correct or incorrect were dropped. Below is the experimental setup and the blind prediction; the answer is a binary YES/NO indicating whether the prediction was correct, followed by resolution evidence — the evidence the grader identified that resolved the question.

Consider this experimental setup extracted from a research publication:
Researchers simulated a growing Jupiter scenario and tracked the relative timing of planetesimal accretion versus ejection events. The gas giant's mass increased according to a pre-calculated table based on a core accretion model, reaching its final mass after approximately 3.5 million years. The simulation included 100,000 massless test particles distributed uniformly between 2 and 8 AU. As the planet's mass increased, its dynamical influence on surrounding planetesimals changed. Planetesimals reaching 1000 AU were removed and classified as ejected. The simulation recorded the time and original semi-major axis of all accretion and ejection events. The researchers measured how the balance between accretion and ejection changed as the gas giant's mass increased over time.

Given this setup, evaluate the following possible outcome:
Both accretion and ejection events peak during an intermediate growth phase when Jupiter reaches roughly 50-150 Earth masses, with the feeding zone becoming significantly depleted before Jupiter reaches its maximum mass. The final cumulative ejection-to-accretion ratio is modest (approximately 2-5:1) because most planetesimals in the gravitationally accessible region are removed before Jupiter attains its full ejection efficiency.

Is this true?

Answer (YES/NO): NO